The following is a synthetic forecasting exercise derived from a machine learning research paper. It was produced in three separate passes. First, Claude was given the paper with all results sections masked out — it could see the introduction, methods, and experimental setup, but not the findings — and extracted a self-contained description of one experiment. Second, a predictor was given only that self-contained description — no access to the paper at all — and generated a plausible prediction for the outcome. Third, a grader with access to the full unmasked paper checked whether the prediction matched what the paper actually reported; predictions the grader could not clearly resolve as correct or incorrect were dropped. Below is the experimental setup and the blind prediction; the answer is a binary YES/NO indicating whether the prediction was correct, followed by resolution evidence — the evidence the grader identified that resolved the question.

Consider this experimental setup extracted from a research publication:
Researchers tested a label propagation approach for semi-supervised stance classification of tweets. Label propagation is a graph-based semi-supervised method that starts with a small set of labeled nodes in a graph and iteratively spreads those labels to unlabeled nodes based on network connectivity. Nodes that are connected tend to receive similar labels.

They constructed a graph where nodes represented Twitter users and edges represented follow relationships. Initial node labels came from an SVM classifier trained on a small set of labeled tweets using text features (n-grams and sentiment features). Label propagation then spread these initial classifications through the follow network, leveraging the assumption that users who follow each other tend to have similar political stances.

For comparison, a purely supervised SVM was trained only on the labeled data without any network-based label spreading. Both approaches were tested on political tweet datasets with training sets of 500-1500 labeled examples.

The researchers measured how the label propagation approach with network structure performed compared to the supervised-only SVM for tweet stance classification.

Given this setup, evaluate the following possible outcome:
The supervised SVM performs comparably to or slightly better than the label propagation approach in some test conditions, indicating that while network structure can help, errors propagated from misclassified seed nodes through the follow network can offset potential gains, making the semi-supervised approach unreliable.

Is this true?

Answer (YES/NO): YES